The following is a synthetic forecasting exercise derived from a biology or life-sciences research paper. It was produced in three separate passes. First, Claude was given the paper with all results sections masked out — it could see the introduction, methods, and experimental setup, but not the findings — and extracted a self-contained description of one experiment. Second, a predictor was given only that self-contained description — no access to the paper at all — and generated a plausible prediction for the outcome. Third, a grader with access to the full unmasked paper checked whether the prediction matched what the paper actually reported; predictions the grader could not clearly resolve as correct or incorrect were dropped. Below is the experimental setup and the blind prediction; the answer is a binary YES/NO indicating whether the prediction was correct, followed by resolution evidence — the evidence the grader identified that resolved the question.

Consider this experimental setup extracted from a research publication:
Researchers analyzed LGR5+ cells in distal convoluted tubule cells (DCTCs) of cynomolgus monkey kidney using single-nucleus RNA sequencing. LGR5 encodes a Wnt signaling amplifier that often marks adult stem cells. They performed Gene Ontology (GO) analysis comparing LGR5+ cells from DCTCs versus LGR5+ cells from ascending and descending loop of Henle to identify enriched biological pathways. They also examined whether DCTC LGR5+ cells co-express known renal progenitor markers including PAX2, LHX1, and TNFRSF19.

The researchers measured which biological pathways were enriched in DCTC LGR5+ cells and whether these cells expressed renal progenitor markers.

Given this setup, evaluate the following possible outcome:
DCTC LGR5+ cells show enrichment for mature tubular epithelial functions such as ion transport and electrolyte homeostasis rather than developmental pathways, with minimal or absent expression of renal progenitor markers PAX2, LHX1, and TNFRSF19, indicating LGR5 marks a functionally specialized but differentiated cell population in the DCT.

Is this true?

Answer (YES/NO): NO